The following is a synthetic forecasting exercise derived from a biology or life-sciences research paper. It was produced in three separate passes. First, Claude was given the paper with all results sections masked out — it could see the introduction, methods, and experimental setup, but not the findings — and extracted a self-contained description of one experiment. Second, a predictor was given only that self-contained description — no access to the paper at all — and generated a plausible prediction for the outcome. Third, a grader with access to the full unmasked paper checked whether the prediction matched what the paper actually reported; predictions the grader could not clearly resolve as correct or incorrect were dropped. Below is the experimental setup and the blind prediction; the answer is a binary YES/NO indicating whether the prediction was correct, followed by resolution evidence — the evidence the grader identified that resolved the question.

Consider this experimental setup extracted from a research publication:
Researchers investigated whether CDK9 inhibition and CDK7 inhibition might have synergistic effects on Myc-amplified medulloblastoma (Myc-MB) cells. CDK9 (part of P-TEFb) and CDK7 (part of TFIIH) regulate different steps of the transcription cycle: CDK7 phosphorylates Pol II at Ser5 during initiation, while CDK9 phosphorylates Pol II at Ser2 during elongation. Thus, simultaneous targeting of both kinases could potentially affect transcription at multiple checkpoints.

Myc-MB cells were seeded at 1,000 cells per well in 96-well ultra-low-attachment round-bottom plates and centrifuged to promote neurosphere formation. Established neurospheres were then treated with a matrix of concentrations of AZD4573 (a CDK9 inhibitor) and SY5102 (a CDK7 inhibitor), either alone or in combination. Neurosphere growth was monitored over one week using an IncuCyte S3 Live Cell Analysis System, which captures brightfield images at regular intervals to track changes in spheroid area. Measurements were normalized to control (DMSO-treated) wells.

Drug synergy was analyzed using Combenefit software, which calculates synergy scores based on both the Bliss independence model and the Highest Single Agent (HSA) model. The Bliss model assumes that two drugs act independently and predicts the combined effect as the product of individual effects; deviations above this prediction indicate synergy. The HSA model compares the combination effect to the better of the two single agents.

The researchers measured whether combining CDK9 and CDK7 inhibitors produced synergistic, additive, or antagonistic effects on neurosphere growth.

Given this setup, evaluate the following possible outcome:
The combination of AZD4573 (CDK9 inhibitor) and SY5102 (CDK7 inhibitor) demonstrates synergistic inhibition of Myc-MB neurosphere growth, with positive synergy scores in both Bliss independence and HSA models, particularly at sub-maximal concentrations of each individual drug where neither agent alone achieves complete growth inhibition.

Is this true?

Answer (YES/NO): YES